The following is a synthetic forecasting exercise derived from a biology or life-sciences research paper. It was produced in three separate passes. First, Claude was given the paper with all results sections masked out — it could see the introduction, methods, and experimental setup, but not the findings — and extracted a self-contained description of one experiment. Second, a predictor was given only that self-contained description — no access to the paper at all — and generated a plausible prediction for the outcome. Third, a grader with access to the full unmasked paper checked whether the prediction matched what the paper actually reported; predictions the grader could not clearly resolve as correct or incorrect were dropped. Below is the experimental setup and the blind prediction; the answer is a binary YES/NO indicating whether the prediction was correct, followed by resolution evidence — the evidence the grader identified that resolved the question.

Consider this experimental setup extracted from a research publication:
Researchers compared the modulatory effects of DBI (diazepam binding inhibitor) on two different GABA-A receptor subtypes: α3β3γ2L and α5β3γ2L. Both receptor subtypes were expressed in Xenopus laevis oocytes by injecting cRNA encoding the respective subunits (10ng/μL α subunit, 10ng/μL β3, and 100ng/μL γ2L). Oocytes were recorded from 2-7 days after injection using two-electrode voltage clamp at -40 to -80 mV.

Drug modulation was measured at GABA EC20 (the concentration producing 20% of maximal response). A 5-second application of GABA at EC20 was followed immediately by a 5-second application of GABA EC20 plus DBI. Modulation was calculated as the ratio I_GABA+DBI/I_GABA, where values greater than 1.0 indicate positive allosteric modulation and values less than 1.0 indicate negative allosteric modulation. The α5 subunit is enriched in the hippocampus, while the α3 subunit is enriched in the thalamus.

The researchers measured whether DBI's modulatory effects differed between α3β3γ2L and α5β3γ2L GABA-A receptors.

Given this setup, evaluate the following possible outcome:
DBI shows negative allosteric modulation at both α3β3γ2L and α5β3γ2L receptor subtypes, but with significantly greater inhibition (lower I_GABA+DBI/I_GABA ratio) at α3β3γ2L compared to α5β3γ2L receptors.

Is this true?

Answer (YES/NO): NO